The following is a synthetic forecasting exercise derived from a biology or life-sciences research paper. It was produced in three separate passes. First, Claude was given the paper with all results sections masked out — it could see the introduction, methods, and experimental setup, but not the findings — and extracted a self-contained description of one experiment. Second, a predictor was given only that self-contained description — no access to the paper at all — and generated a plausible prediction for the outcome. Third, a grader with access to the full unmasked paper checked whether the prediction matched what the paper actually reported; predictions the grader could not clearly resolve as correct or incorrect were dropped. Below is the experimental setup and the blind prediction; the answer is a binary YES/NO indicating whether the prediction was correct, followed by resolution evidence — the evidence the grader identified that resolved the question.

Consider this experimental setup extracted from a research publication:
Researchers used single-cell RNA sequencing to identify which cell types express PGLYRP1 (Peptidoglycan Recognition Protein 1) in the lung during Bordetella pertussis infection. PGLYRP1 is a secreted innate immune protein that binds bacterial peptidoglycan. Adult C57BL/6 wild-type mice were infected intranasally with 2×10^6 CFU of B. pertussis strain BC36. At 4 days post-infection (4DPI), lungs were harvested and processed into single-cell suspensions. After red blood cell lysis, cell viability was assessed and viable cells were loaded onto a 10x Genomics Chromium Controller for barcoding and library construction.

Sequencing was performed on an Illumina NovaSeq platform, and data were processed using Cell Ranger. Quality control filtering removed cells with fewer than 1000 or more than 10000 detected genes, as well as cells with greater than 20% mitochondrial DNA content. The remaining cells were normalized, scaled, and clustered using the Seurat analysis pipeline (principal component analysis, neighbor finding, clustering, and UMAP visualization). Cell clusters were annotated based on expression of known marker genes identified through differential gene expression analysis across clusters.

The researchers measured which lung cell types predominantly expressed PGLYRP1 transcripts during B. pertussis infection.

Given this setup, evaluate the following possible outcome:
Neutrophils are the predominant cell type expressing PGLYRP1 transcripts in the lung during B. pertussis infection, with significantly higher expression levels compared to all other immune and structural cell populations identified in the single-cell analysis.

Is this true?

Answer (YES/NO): YES